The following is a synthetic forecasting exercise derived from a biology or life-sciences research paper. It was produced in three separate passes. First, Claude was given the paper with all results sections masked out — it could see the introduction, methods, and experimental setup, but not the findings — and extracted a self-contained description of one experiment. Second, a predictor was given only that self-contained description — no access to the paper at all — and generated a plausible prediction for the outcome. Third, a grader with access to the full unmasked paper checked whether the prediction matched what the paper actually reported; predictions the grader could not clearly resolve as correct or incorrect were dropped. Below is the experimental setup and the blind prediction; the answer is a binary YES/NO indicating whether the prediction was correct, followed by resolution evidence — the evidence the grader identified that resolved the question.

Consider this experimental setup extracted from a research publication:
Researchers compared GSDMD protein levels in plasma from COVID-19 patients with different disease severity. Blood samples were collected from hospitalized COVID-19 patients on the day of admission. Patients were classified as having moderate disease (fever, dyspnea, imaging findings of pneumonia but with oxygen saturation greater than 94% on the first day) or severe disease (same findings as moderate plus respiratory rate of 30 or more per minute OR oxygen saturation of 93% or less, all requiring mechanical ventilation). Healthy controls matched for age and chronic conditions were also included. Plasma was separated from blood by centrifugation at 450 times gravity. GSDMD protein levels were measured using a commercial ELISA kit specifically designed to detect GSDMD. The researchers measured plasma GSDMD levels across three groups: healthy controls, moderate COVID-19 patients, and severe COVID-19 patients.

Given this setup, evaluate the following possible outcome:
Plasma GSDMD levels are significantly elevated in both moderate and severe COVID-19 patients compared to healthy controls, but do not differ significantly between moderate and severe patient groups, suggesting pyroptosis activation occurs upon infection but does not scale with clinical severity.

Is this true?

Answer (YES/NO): NO